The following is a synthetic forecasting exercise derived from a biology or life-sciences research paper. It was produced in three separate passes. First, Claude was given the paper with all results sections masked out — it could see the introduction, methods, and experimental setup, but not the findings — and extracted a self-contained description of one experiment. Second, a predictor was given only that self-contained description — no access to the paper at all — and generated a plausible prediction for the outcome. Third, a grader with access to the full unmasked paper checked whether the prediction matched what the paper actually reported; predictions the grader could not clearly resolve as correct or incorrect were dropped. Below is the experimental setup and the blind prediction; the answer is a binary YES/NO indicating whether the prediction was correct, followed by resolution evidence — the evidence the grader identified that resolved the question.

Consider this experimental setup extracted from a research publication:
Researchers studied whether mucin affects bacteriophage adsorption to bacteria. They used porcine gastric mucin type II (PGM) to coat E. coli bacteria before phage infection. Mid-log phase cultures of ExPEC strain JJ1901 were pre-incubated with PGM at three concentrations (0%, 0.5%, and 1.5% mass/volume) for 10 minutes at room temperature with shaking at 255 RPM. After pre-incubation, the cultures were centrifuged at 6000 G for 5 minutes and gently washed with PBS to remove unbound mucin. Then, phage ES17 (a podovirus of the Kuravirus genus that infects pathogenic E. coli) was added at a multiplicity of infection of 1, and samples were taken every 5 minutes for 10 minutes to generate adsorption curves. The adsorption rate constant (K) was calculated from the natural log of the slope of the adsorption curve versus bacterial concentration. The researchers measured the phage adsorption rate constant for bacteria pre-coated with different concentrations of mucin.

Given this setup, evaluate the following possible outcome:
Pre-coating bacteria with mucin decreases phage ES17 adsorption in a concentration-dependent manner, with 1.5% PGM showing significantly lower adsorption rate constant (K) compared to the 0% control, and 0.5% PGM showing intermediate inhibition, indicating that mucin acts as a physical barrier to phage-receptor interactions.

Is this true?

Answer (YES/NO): NO